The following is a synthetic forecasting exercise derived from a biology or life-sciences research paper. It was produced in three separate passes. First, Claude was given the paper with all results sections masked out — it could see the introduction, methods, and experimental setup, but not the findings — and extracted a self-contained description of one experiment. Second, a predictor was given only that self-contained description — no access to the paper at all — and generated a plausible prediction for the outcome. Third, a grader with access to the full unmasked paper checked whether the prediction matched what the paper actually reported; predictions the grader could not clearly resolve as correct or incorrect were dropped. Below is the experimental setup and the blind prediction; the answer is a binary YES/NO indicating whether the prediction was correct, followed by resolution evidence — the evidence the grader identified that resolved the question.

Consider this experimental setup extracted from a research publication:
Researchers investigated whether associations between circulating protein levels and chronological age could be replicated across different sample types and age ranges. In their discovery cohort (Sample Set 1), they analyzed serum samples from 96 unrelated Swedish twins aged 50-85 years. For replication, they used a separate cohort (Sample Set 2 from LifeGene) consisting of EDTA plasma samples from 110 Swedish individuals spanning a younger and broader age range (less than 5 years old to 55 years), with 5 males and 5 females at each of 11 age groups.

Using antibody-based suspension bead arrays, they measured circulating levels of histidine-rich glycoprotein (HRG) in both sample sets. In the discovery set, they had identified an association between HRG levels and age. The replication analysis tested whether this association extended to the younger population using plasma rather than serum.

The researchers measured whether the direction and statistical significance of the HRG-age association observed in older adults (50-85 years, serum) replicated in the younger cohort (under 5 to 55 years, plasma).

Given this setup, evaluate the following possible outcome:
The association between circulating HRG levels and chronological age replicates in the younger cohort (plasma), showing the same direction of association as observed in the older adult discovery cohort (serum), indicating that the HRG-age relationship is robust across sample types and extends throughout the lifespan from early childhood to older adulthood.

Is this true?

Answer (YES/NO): YES